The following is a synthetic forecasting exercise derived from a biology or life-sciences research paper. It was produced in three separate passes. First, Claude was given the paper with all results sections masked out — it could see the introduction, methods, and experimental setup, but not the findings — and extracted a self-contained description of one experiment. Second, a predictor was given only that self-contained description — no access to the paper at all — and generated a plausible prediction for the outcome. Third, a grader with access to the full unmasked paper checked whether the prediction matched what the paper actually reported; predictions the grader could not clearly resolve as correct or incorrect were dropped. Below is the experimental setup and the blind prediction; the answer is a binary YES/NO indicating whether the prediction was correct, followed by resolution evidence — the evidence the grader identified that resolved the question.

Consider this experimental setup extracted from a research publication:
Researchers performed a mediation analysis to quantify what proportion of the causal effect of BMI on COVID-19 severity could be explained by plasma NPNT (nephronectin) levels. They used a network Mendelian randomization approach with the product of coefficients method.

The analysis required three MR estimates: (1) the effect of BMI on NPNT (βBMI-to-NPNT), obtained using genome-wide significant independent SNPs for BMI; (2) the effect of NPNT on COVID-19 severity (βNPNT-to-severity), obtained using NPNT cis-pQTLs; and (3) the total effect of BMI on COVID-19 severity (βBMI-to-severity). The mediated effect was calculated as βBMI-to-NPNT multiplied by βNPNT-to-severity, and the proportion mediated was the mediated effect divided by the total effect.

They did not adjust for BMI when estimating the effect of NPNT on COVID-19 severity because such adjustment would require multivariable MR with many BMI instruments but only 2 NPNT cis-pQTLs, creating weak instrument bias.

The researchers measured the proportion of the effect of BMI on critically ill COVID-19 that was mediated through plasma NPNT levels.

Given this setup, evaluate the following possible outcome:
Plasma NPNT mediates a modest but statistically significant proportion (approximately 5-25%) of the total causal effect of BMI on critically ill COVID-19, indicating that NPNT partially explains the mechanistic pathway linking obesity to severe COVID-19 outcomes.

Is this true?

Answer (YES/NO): YES